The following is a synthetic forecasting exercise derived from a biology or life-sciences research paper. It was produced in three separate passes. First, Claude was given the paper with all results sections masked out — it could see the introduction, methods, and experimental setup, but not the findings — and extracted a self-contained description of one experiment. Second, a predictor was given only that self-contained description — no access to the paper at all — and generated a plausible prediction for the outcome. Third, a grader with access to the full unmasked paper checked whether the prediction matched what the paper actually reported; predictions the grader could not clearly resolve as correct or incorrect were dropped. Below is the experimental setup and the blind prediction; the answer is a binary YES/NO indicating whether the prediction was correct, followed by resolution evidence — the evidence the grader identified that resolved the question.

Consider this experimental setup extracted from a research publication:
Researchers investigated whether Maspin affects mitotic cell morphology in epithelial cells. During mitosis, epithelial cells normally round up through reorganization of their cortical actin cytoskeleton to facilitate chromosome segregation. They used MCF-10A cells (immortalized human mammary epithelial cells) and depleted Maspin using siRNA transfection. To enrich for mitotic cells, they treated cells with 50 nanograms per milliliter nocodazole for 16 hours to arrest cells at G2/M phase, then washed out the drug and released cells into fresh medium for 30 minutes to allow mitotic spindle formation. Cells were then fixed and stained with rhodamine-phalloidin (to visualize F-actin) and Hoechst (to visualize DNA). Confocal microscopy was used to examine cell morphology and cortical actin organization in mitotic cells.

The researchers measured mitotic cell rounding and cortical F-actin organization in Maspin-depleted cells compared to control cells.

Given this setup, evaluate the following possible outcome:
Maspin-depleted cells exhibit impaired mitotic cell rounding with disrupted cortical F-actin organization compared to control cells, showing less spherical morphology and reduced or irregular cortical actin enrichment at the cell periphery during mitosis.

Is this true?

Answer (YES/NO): YES